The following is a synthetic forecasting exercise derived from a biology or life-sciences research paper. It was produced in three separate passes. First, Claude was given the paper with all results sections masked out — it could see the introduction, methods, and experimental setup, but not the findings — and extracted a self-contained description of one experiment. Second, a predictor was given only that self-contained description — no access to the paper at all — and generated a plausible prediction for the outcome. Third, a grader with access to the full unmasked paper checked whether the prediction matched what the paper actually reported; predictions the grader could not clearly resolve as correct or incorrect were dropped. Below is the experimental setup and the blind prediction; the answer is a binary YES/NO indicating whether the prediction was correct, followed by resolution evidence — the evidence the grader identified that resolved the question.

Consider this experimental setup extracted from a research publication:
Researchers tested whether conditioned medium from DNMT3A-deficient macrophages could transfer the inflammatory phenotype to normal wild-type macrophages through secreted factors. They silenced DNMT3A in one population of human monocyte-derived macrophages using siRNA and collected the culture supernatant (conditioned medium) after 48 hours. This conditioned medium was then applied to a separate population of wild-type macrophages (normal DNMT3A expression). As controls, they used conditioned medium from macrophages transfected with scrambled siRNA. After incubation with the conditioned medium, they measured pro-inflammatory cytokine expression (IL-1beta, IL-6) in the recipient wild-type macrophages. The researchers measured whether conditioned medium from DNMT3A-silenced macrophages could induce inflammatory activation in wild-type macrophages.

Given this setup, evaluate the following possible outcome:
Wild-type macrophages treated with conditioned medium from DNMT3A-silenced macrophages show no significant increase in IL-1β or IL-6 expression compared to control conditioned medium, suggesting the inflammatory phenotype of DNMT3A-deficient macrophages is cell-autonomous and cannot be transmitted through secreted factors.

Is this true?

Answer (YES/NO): NO